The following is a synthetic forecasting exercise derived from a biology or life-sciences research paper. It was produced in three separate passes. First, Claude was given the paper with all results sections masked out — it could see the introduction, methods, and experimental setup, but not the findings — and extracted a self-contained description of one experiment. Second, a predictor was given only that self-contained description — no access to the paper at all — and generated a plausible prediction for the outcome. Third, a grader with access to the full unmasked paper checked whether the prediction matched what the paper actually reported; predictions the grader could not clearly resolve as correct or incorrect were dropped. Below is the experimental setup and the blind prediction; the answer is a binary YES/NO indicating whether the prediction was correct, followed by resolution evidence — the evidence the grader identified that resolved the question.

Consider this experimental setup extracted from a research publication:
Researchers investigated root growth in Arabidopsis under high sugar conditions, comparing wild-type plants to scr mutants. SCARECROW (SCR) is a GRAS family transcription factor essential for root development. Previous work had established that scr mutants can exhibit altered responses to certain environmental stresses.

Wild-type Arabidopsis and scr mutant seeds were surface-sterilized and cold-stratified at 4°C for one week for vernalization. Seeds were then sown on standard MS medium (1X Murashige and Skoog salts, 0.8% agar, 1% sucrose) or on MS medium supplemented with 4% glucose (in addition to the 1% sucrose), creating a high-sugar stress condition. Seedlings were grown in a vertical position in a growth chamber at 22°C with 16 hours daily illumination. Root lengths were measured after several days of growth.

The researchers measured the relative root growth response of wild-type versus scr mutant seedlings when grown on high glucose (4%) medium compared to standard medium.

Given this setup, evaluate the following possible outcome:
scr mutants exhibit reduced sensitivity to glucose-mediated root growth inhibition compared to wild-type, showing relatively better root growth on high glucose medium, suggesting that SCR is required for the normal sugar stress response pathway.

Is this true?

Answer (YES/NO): NO